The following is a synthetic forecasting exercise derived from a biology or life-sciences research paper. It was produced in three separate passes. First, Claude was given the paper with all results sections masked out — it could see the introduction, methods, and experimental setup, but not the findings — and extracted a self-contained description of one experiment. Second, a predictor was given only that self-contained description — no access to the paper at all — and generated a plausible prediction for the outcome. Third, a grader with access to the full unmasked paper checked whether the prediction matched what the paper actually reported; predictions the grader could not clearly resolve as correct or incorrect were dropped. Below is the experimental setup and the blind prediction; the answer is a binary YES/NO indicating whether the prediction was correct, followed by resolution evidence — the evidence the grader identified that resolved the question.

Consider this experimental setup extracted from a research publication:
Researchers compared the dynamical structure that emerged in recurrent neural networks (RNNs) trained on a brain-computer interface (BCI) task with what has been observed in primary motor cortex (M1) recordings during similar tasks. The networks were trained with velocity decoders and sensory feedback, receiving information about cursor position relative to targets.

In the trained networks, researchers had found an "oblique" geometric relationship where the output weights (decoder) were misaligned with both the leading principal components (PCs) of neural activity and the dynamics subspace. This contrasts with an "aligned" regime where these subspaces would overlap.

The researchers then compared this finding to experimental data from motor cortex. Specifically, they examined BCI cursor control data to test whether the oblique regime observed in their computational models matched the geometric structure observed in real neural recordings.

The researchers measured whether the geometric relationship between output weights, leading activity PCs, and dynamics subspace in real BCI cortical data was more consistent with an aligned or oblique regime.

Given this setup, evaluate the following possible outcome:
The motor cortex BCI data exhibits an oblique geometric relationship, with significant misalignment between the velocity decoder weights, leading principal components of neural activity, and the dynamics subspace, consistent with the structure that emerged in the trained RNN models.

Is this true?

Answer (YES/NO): YES